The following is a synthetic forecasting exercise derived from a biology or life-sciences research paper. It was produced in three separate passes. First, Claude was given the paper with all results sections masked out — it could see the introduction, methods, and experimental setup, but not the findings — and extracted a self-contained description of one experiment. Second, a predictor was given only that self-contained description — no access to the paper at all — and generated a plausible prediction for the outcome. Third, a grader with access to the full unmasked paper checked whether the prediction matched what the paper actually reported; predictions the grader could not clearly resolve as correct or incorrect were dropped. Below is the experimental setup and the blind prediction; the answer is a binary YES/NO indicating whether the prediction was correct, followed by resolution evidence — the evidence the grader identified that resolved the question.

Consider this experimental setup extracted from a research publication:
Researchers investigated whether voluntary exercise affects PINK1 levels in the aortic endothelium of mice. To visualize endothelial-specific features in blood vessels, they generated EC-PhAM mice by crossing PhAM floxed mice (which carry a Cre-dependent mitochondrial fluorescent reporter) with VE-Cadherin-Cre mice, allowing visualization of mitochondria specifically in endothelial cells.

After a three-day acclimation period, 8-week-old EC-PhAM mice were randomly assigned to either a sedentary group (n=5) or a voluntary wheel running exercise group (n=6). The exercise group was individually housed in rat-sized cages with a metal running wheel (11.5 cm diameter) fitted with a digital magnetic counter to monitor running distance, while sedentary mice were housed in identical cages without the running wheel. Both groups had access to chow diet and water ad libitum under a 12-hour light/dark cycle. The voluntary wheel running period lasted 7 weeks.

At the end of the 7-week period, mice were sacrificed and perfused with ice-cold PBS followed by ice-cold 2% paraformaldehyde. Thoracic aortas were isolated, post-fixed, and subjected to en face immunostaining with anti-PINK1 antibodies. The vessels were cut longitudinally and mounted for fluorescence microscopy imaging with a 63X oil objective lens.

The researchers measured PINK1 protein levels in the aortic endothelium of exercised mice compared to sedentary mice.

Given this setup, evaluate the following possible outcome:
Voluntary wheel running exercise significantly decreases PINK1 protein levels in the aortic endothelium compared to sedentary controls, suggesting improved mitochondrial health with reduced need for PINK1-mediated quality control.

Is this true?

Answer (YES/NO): NO